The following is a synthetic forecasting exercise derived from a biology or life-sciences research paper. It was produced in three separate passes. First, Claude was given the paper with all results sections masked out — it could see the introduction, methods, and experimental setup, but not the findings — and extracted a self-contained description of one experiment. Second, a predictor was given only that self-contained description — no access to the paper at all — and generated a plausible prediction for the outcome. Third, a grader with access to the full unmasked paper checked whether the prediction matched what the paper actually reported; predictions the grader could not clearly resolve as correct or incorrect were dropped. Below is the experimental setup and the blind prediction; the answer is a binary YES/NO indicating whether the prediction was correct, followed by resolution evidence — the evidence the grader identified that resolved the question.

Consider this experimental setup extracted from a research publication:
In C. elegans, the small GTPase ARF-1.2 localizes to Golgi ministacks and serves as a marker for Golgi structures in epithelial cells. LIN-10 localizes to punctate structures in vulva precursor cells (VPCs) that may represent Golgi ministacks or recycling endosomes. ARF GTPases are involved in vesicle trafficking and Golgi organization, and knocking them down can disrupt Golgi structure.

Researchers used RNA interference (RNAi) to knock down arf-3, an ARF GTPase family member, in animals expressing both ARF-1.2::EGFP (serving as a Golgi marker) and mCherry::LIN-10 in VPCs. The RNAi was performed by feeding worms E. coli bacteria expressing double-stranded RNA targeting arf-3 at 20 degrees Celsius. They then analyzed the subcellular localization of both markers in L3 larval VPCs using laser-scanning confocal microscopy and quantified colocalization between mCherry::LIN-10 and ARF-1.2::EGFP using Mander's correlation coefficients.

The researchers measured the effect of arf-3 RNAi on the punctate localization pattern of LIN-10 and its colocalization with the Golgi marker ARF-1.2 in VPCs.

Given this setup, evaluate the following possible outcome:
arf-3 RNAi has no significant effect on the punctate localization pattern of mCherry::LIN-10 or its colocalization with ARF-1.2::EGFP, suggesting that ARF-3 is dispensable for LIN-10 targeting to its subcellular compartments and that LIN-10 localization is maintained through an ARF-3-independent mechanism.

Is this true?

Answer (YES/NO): YES